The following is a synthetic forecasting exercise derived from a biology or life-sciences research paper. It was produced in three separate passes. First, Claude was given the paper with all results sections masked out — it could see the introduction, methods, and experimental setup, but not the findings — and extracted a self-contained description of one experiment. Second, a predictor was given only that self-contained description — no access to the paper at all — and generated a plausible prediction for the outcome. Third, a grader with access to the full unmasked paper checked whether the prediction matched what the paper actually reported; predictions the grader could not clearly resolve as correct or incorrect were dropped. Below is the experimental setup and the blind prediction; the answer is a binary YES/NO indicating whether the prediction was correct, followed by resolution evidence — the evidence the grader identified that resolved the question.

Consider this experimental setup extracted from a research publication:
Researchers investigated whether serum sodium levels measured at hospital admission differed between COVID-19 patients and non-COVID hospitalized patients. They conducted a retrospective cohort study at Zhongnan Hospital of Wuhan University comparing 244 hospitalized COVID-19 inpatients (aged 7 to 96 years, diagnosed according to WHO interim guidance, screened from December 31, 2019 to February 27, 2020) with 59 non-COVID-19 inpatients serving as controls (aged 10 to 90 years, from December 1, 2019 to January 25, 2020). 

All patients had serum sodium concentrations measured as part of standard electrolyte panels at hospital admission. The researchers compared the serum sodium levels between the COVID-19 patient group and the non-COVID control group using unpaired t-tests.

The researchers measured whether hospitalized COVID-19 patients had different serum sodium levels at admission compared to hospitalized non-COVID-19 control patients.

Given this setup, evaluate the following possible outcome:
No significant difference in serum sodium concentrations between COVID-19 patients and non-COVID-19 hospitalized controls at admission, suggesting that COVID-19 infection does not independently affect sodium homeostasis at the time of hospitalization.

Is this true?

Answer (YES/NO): NO